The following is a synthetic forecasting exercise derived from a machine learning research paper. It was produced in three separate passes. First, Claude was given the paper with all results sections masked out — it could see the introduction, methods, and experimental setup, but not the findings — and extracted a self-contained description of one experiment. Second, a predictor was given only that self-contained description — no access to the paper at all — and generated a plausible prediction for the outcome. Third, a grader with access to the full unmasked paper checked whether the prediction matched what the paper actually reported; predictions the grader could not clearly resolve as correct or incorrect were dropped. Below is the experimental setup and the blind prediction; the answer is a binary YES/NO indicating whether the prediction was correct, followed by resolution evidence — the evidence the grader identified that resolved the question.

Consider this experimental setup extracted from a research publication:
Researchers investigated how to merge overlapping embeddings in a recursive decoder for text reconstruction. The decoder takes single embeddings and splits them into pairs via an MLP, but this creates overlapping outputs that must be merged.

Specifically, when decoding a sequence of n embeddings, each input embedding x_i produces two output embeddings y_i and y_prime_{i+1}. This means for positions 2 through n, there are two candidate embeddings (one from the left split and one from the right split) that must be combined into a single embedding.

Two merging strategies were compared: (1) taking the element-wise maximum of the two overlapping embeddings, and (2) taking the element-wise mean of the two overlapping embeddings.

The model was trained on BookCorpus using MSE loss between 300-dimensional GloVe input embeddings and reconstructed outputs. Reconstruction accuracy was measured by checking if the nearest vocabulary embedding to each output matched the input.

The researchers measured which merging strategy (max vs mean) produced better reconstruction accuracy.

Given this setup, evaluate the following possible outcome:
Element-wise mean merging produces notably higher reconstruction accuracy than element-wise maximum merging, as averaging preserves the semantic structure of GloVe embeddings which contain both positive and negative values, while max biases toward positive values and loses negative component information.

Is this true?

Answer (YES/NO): NO